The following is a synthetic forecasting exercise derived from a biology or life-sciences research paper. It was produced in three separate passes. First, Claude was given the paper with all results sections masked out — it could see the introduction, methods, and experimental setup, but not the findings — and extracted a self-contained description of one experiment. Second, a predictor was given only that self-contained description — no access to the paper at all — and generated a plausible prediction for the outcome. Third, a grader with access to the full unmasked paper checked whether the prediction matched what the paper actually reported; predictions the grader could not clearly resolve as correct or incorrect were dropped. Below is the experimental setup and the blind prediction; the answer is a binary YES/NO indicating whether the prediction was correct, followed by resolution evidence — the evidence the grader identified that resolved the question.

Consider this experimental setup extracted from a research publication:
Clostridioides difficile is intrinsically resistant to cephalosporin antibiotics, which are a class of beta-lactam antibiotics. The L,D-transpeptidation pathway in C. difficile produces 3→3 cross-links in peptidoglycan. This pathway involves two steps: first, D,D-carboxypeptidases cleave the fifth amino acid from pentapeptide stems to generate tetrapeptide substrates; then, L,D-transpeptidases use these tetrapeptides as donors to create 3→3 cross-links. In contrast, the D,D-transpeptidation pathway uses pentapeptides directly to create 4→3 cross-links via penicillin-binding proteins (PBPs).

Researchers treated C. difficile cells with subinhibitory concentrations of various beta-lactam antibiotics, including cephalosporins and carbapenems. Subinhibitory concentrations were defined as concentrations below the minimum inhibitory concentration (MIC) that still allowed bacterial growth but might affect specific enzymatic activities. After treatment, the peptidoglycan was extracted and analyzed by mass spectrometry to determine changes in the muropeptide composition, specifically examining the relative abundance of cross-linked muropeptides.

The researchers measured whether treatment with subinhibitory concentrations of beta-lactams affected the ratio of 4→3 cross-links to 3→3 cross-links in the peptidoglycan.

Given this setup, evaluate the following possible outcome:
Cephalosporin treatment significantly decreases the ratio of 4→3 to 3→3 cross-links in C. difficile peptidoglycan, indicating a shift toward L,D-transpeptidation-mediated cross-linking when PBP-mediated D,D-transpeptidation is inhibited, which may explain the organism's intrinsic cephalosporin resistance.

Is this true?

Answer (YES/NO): NO